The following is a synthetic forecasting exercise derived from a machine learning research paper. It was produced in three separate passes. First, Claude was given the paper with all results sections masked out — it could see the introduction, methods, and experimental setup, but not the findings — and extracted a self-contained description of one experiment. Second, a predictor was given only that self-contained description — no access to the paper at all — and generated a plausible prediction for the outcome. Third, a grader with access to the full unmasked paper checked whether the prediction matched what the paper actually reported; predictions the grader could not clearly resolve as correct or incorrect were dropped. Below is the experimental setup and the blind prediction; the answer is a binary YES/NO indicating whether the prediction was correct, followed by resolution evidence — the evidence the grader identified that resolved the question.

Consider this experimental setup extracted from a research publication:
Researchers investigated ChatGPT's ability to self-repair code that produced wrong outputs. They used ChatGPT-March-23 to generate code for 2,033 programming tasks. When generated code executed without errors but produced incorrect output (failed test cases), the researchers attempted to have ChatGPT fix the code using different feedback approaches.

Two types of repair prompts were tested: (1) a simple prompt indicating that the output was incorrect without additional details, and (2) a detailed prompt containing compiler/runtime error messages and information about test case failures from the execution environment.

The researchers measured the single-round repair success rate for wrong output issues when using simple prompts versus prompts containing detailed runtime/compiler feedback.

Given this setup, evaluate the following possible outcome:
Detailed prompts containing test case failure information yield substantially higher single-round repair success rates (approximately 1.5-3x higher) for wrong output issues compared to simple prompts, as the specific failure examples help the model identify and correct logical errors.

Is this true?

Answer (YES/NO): NO